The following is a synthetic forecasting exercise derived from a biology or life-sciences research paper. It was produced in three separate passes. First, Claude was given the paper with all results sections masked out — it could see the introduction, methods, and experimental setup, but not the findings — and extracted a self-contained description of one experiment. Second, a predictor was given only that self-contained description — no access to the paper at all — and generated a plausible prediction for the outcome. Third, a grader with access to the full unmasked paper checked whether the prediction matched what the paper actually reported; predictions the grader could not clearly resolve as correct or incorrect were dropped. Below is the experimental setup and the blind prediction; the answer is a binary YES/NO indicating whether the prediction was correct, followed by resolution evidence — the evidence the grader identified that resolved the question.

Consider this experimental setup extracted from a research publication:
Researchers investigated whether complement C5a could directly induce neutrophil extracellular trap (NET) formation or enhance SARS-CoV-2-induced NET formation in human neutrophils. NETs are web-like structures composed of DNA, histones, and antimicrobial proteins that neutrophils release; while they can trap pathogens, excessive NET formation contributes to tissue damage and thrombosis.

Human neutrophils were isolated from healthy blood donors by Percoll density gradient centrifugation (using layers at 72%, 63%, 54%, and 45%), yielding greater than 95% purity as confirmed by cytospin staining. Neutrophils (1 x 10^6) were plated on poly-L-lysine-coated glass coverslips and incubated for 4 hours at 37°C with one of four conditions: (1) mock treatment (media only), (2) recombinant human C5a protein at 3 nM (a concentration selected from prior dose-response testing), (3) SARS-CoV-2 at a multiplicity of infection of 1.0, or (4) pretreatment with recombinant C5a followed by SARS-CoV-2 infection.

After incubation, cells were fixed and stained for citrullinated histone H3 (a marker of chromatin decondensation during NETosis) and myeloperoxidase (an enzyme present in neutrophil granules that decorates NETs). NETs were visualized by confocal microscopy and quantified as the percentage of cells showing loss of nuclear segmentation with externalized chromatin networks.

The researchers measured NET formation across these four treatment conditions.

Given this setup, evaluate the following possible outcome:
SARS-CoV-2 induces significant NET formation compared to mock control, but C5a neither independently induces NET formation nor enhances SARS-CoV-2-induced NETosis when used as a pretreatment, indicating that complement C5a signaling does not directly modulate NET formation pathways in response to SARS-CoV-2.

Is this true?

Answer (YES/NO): NO